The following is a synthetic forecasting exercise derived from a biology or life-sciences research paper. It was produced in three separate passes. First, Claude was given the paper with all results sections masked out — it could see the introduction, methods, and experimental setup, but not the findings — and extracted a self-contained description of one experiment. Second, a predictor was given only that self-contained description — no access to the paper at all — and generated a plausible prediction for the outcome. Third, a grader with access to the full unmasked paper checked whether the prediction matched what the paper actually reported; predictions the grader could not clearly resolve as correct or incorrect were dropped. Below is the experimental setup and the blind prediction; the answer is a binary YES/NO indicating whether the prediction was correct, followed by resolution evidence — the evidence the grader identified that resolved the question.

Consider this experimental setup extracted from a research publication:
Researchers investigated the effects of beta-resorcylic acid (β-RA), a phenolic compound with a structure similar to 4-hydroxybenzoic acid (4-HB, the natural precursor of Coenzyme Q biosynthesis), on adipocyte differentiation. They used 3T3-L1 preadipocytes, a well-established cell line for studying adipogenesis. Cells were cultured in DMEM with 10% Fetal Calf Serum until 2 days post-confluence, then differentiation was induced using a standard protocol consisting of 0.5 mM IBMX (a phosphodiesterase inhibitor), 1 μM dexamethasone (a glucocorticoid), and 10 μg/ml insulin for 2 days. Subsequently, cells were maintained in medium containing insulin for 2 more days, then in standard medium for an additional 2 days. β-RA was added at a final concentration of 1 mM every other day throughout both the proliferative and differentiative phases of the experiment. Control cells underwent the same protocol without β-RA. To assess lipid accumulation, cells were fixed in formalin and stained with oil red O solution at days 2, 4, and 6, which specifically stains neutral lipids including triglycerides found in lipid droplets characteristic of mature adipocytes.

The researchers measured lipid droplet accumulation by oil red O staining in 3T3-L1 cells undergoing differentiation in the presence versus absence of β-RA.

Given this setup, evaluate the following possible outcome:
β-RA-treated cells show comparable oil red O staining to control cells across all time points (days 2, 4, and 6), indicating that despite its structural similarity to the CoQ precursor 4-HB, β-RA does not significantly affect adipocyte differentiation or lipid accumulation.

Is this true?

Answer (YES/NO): NO